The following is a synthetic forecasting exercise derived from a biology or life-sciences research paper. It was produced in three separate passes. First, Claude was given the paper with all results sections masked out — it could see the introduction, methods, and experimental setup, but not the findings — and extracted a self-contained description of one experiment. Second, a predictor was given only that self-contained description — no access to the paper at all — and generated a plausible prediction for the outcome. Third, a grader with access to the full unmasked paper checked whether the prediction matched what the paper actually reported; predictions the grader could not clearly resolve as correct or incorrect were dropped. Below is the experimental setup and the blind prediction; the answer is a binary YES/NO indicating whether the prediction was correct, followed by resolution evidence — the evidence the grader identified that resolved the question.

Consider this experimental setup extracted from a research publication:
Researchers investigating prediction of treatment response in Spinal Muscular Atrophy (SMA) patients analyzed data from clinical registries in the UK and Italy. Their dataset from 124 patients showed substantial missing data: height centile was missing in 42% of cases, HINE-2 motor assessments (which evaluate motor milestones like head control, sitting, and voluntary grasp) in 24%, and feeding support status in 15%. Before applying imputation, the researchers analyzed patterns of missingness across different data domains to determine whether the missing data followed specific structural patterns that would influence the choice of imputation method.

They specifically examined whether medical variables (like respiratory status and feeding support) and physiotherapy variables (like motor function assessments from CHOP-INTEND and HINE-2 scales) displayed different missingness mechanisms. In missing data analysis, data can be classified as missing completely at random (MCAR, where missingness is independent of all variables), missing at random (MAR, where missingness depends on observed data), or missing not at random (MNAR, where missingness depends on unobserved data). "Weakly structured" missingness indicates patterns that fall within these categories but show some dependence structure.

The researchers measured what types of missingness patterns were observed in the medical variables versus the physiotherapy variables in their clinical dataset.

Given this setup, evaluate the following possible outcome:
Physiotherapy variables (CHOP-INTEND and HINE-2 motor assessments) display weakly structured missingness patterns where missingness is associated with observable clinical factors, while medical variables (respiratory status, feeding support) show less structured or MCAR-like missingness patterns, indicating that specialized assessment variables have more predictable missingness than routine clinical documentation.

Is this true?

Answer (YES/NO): YES